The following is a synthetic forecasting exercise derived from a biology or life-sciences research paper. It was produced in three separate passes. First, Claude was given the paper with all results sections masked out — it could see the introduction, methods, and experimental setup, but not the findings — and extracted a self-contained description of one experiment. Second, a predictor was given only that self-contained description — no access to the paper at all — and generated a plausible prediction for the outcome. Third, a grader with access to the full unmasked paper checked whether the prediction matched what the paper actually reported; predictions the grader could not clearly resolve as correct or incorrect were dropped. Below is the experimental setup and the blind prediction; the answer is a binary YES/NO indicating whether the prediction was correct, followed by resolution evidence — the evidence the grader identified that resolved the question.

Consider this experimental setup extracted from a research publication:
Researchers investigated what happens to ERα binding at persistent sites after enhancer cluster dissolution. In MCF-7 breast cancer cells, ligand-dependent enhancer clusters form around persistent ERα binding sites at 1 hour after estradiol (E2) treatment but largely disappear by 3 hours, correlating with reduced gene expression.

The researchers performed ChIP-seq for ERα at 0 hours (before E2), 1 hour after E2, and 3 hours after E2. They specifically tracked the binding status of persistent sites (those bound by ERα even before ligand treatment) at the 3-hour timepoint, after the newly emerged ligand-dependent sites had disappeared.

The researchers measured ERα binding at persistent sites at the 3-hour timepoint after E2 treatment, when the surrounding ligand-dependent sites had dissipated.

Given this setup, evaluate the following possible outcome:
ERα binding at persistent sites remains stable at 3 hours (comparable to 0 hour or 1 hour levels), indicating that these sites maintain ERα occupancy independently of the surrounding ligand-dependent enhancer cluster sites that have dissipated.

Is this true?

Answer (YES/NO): NO